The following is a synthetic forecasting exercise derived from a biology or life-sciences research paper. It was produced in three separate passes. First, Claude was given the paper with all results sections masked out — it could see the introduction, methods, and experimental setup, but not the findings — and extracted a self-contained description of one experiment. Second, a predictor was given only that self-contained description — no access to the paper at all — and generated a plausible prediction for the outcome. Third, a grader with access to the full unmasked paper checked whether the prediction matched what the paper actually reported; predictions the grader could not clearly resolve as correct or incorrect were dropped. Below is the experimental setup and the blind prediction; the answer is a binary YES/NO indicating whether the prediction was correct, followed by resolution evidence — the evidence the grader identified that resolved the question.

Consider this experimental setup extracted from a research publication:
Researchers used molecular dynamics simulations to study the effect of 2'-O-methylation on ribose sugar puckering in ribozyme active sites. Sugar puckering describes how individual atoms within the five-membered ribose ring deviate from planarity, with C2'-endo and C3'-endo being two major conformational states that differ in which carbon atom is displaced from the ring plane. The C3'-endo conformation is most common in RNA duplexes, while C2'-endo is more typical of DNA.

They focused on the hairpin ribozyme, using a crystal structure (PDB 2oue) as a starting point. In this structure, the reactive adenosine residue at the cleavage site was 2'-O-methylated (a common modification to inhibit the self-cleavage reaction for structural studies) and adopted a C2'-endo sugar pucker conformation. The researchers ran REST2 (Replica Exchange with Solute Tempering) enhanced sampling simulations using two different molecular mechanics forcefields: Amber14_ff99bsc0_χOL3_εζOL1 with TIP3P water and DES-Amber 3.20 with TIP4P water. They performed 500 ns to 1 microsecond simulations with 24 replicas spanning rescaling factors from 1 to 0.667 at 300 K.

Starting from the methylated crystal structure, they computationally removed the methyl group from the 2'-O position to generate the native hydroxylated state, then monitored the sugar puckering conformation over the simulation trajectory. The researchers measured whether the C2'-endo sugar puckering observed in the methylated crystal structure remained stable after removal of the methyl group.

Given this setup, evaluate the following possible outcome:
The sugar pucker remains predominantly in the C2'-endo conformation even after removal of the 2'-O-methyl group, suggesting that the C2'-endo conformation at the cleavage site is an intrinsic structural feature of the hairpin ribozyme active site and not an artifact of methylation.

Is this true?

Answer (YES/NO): NO